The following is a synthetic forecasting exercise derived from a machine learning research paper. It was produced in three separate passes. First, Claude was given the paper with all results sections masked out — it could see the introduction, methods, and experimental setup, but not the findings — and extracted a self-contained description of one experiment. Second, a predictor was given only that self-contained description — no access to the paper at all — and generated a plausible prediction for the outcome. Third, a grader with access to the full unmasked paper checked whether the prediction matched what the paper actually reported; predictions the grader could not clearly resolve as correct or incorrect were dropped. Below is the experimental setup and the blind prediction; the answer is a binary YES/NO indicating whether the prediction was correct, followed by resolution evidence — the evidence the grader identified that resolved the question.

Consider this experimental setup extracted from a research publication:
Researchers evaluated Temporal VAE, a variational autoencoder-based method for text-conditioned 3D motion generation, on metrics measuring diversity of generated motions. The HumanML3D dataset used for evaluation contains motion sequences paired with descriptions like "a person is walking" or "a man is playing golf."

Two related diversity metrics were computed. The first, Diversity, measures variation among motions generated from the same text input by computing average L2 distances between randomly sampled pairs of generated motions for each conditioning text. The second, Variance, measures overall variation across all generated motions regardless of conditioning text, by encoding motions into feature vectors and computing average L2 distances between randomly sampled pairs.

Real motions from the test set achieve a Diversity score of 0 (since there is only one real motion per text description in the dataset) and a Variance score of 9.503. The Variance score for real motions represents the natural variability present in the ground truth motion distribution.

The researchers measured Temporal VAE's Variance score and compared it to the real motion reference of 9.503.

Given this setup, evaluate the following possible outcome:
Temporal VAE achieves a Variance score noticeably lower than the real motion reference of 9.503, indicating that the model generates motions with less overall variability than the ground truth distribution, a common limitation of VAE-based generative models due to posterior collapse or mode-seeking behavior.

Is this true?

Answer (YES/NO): NO